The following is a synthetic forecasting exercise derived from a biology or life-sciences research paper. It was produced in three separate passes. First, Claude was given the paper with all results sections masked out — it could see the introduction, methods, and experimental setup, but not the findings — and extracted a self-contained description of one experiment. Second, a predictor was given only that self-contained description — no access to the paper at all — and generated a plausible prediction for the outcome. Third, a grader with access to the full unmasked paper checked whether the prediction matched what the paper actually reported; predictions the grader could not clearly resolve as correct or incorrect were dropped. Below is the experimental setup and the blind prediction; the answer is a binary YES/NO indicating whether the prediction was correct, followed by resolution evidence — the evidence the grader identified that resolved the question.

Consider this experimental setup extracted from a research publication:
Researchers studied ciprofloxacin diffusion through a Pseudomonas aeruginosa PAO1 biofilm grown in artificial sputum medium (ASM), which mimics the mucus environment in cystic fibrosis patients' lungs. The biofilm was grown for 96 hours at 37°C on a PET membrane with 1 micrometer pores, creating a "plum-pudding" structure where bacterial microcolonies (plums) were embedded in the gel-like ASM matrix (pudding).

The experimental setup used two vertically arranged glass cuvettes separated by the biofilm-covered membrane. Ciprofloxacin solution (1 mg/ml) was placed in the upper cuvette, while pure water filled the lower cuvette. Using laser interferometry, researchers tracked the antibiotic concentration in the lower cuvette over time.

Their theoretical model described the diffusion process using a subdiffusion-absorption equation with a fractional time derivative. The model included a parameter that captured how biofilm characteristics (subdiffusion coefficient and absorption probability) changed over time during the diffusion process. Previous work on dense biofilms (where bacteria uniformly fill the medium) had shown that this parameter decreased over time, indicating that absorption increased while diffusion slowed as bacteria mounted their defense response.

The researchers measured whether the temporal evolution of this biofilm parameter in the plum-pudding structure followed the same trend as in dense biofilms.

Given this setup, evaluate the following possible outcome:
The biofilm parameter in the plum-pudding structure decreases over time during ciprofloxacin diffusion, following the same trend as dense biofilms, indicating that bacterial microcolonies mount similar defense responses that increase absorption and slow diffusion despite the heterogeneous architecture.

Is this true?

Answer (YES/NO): NO